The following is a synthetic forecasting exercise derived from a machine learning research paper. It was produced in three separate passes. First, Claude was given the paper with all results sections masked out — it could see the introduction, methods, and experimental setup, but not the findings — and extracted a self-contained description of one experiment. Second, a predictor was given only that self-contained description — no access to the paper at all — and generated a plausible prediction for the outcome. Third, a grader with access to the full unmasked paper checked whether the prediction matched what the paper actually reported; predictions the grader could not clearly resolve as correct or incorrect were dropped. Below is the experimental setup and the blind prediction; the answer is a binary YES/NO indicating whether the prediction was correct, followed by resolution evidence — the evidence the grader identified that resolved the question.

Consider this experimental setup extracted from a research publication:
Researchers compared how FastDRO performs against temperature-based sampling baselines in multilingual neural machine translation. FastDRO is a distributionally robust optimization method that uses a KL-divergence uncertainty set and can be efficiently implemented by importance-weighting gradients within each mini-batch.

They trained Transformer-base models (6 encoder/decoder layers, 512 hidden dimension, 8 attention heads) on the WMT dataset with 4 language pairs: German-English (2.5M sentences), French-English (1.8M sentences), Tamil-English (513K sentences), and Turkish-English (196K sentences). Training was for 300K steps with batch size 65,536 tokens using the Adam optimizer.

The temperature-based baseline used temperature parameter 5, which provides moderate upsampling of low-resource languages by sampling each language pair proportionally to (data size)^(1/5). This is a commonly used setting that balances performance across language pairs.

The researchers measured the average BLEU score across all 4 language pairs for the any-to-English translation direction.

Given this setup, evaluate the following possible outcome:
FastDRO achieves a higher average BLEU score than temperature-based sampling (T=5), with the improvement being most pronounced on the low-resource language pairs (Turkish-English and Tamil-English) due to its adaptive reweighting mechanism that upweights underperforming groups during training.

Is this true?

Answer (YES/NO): NO